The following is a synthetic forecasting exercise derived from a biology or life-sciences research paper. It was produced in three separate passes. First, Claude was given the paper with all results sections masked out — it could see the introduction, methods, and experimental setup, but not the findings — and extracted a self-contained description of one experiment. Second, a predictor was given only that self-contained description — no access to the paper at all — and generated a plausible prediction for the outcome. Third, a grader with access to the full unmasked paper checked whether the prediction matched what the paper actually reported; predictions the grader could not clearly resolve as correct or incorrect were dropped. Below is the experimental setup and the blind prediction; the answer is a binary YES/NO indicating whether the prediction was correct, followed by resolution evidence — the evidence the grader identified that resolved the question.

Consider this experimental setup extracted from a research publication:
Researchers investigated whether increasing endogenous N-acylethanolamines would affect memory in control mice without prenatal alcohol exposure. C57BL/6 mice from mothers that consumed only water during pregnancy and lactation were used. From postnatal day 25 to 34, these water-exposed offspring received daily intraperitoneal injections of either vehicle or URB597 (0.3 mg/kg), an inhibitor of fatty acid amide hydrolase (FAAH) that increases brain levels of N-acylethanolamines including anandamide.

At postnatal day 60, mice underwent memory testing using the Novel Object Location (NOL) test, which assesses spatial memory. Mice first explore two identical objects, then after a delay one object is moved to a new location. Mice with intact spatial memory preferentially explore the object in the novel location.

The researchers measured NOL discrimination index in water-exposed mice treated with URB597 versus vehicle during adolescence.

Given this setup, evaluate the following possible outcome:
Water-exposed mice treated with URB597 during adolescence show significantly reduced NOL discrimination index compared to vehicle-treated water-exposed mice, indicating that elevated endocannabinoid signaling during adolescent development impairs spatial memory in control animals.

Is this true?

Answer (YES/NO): NO